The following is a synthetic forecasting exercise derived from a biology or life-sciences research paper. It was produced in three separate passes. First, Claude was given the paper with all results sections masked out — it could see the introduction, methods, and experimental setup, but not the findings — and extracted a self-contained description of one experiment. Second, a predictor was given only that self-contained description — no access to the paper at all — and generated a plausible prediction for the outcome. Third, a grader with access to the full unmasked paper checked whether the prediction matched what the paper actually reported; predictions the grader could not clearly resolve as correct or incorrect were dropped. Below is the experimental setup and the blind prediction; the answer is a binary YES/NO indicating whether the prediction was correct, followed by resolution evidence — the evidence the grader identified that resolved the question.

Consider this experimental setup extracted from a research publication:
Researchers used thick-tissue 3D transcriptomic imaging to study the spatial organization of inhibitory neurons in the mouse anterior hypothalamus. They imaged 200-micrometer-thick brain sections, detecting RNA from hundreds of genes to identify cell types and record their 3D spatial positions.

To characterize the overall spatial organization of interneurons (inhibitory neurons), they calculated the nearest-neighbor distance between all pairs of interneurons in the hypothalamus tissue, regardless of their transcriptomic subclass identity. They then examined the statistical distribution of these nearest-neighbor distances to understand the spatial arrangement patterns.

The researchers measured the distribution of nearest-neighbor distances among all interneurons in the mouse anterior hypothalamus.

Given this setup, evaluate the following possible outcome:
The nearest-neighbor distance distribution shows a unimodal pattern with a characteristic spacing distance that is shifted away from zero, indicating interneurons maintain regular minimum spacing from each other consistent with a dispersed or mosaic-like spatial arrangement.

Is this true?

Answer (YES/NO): NO